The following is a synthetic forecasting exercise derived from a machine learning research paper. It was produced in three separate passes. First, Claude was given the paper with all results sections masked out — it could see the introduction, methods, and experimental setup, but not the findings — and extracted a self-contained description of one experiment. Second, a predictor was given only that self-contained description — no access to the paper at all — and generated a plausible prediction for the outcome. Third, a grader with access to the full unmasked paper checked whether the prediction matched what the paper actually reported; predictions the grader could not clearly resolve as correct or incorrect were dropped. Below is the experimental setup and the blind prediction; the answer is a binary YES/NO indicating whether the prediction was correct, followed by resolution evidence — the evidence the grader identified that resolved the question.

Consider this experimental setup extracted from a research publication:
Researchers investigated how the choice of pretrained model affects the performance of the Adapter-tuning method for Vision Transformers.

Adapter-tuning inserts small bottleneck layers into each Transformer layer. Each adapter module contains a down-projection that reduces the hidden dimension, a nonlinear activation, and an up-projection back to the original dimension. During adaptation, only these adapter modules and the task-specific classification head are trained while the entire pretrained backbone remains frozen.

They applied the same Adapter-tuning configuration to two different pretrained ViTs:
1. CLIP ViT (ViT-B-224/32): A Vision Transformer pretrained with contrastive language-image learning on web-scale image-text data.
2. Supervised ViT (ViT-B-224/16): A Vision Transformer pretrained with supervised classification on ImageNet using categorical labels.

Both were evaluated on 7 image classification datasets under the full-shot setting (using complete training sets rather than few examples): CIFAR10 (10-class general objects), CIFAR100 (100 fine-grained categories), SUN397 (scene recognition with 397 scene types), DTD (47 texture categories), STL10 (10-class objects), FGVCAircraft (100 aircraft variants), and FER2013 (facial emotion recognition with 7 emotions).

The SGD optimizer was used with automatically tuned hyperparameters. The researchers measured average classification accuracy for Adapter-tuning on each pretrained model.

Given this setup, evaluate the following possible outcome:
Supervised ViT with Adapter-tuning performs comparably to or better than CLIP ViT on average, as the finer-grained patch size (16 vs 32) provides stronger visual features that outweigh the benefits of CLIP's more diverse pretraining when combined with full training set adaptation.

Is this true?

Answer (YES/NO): NO